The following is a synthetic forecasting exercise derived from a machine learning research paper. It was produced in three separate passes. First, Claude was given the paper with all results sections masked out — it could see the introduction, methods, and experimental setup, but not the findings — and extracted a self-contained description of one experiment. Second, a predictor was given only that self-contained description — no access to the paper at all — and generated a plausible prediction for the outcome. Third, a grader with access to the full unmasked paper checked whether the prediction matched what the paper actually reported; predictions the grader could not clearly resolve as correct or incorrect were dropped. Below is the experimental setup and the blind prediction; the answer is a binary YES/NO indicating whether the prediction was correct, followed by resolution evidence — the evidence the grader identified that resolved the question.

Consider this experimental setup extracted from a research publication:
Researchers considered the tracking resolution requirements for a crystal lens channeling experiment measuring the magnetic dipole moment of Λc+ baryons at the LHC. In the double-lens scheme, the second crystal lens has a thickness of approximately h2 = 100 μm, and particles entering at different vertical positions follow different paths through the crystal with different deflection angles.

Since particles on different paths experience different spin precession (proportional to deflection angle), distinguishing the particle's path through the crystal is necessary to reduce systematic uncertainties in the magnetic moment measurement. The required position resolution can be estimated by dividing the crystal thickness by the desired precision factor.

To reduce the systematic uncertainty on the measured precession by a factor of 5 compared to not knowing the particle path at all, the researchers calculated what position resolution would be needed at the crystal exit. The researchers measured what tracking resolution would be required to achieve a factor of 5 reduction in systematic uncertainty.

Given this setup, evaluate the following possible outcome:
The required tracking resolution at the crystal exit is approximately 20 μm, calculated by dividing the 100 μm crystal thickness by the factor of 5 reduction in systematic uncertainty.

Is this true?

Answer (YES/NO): YES